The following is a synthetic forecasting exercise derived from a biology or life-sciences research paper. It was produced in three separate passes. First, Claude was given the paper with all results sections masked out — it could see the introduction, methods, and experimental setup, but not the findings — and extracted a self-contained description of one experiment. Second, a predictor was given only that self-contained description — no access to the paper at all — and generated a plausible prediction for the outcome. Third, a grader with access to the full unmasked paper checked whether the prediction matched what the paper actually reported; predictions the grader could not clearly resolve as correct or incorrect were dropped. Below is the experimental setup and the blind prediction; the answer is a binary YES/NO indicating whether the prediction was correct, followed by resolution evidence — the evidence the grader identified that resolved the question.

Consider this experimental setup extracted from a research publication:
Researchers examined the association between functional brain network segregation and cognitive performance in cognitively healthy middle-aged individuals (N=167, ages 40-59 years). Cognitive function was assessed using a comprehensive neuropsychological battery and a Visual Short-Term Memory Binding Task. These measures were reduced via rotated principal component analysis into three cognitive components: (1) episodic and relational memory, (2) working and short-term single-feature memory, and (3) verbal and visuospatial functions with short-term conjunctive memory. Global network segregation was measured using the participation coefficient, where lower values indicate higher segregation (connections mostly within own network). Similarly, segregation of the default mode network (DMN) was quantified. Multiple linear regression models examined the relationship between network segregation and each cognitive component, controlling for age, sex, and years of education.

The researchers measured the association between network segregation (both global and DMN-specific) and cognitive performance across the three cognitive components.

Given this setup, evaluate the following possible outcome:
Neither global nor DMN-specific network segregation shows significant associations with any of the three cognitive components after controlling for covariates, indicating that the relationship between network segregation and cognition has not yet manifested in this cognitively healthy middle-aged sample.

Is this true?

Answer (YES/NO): NO